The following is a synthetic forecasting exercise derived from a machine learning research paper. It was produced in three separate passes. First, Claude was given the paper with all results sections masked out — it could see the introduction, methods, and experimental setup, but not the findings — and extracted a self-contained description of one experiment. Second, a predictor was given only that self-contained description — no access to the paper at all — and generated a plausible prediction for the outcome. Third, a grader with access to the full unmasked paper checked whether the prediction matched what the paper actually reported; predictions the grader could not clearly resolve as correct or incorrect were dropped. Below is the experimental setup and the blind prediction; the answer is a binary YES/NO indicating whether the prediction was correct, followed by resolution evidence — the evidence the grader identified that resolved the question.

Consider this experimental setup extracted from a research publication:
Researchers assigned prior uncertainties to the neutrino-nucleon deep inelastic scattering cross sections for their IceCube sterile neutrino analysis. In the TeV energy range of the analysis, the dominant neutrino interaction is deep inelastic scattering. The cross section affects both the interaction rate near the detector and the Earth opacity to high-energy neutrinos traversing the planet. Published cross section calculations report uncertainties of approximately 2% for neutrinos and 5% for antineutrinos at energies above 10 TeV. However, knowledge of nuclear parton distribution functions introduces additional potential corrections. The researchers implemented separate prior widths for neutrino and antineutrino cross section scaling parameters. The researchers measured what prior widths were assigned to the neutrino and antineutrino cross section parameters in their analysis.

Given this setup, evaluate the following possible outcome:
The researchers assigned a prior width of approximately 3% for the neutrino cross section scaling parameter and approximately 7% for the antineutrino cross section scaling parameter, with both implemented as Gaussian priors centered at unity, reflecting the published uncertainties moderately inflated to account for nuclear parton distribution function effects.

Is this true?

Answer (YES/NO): NO